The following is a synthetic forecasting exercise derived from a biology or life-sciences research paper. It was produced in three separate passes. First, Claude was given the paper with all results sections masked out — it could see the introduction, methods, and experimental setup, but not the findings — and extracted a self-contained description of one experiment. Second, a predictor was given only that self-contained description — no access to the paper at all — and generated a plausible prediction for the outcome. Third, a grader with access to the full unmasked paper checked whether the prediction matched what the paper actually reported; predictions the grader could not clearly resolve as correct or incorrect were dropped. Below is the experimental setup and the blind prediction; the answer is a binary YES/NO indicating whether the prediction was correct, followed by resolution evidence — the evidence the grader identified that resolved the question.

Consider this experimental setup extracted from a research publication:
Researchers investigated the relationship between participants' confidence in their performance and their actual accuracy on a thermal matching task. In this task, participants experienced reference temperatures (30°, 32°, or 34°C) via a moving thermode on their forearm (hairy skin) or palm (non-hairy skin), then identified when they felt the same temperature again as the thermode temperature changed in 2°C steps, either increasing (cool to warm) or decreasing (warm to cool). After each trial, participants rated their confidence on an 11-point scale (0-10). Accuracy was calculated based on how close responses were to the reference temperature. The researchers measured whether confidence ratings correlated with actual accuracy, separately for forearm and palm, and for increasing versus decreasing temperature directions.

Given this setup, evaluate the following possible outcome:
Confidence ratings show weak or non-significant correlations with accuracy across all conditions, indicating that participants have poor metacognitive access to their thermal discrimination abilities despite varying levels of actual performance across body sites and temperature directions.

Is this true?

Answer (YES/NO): NO